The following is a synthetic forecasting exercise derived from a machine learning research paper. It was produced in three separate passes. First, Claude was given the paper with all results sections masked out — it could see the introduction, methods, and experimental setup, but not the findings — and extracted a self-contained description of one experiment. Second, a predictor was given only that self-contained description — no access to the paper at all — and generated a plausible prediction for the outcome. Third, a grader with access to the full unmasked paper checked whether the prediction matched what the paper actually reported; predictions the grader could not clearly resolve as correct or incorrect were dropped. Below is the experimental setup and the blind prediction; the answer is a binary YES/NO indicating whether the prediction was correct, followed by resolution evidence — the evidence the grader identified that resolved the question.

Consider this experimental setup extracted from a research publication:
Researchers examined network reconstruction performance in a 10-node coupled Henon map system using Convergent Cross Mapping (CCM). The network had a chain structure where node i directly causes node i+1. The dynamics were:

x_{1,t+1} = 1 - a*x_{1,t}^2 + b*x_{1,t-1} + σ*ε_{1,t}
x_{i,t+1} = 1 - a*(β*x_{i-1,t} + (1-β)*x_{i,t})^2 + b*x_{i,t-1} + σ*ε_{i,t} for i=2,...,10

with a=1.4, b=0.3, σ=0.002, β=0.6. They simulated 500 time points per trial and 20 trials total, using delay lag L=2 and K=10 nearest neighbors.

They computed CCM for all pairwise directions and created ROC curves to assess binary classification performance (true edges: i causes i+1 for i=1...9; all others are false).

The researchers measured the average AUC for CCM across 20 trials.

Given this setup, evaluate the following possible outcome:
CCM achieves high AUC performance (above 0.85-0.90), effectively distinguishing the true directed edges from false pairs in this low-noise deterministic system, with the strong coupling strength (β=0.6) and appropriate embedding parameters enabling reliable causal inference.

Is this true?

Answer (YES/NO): NO